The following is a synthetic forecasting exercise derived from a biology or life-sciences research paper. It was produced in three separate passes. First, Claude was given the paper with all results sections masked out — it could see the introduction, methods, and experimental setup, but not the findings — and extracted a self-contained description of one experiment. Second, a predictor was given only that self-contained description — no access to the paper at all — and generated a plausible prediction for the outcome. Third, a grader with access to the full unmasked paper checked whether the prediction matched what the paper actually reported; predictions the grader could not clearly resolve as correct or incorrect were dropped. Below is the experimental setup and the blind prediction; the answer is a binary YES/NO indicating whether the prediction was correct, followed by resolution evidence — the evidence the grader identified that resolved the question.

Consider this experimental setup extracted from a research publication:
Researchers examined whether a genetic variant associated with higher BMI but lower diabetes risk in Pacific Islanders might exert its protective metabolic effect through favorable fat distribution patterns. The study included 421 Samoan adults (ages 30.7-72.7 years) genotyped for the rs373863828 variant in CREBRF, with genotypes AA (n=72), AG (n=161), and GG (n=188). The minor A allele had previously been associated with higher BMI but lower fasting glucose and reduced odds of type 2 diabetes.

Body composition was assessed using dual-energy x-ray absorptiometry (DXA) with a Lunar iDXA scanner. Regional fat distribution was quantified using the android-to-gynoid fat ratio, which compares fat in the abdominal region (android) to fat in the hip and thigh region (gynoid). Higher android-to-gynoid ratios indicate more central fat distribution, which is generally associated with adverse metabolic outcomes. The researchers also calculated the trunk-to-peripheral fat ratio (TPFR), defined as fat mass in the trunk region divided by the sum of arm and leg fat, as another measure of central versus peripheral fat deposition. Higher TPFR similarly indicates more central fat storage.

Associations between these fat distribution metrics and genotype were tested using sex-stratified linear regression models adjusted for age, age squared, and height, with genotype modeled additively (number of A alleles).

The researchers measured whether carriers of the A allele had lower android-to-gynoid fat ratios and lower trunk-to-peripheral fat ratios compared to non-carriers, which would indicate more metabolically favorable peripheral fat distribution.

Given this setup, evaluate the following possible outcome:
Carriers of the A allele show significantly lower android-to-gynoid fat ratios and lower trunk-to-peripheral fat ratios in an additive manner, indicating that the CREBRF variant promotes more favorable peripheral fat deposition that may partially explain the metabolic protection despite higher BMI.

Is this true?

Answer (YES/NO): NO